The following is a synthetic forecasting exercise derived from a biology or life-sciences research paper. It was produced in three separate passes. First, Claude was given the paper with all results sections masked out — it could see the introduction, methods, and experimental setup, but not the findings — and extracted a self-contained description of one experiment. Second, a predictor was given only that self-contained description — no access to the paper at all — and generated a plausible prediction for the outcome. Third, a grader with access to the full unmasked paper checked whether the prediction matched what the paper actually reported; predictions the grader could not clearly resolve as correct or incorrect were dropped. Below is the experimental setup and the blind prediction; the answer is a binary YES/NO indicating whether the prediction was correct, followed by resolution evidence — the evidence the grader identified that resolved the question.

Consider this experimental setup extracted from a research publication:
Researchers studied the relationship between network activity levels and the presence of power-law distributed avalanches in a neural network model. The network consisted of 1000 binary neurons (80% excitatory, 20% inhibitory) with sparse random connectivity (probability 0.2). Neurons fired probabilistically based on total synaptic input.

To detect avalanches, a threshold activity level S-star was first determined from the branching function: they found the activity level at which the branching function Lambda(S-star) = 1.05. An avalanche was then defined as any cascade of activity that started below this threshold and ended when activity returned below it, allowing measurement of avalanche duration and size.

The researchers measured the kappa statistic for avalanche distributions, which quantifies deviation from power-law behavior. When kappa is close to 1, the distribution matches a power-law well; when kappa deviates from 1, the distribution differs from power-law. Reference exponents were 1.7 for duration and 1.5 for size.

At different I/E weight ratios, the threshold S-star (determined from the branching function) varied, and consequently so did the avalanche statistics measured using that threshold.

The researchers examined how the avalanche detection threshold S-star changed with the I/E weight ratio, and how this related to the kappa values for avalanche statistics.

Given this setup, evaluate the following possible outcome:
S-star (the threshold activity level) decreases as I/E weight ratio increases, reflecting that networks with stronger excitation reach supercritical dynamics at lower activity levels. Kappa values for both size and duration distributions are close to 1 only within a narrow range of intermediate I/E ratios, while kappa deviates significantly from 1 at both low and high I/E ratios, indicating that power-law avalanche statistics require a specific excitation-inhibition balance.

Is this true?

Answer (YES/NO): NO